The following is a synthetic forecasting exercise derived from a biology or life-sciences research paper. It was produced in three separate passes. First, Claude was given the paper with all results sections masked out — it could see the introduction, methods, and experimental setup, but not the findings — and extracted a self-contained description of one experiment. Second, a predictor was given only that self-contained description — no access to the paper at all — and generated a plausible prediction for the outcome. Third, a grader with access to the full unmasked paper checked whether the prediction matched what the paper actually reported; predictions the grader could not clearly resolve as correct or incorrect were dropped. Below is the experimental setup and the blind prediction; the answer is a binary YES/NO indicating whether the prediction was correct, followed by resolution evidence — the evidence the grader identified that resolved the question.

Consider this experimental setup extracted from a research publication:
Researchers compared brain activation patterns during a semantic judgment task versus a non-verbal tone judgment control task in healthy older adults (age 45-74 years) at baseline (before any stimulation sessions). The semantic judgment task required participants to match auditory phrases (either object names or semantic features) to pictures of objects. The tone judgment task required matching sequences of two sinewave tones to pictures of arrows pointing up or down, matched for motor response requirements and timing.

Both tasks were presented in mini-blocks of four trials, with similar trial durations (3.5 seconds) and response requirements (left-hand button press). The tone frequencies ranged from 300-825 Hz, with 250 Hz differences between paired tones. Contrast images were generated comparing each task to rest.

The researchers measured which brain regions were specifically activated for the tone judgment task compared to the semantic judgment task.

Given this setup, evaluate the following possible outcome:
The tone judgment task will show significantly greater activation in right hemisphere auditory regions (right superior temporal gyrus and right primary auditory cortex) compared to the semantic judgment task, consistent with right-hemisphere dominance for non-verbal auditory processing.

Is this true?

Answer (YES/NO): NO